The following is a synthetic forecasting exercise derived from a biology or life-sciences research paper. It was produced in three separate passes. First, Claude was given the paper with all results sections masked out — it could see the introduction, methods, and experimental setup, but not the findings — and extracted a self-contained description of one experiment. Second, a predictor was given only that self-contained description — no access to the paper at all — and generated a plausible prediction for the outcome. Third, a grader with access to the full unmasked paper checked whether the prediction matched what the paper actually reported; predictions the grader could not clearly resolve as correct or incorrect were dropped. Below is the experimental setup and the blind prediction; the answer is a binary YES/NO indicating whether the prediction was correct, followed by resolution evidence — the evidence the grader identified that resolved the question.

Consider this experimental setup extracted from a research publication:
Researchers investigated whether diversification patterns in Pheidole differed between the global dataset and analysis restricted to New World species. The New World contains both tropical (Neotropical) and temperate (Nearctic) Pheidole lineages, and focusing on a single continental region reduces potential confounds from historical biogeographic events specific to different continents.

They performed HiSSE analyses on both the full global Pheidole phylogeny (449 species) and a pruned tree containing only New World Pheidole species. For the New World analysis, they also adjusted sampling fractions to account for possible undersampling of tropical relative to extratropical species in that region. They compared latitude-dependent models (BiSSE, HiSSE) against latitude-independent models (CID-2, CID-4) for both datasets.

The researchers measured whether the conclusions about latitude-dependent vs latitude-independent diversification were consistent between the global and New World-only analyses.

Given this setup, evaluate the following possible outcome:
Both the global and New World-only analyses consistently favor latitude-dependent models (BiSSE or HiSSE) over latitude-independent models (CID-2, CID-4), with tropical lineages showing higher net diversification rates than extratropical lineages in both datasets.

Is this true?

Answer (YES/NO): NO